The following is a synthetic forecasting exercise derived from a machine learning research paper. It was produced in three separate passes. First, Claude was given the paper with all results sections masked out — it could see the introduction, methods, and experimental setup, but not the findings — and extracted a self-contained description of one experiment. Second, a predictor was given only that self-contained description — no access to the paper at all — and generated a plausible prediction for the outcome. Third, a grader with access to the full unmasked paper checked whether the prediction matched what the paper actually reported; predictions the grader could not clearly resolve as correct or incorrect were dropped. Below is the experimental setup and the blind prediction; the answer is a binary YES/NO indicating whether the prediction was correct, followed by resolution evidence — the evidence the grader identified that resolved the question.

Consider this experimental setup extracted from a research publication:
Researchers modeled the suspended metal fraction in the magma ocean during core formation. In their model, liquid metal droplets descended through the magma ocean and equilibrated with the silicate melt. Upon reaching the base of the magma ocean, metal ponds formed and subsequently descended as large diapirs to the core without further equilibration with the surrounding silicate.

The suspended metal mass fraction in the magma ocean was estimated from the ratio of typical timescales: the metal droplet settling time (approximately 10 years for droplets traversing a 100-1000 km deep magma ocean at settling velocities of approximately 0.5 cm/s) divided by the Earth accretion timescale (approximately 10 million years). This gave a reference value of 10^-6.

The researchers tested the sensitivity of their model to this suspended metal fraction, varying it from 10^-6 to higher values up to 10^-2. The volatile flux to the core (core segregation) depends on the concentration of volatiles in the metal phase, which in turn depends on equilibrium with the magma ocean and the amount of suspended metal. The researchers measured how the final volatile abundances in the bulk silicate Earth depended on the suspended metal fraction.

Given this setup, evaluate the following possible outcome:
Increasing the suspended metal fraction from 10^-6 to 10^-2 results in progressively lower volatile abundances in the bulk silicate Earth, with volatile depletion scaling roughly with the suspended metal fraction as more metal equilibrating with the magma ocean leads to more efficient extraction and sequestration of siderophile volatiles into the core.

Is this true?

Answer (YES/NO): NO